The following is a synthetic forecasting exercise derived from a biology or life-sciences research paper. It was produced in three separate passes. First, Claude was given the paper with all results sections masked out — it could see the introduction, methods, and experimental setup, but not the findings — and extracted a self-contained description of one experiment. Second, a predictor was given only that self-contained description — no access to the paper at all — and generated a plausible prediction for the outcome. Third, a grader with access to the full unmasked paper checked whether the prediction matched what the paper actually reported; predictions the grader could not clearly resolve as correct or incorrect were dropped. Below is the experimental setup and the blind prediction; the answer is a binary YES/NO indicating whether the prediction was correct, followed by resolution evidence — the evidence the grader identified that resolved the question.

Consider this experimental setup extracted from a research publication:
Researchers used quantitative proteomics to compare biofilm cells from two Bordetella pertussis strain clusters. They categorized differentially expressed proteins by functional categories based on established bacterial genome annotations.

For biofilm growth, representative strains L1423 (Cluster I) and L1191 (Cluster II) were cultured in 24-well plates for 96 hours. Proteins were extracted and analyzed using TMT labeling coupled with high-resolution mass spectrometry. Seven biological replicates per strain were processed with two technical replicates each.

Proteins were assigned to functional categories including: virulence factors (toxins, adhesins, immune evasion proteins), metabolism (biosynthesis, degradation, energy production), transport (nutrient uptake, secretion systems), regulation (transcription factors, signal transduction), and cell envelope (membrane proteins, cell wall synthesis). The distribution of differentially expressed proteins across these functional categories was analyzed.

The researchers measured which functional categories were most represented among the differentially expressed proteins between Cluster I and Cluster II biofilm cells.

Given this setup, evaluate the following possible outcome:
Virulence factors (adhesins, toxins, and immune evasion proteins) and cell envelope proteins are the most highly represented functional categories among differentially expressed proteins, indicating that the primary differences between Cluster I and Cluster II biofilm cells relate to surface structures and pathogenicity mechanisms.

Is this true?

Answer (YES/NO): NO